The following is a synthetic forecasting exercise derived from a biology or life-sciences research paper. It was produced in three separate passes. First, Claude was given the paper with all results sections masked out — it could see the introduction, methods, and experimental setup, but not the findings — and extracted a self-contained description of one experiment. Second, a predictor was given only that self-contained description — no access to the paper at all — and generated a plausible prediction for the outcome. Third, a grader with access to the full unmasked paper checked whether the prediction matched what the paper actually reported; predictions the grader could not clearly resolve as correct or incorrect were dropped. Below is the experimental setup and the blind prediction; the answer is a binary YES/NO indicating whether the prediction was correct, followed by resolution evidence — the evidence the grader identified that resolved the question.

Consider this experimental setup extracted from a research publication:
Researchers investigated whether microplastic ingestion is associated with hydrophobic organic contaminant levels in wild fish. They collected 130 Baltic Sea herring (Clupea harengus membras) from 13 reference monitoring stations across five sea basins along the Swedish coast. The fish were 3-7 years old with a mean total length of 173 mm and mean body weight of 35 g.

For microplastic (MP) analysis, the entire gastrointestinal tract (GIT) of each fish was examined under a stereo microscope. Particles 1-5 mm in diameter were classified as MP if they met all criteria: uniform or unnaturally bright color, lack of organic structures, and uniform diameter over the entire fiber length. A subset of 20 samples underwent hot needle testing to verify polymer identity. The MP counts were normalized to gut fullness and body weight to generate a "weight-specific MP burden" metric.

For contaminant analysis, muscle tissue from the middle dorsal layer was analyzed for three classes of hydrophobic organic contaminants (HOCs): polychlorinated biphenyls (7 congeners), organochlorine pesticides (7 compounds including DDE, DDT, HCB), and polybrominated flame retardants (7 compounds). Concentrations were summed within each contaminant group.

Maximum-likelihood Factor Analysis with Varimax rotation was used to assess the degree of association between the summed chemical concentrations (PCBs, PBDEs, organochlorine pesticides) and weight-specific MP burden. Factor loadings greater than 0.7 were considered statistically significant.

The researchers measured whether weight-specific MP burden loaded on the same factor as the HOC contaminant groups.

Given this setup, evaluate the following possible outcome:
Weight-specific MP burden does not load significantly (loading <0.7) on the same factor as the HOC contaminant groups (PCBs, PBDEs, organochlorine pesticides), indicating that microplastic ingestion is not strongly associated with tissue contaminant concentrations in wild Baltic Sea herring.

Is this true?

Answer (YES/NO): YES